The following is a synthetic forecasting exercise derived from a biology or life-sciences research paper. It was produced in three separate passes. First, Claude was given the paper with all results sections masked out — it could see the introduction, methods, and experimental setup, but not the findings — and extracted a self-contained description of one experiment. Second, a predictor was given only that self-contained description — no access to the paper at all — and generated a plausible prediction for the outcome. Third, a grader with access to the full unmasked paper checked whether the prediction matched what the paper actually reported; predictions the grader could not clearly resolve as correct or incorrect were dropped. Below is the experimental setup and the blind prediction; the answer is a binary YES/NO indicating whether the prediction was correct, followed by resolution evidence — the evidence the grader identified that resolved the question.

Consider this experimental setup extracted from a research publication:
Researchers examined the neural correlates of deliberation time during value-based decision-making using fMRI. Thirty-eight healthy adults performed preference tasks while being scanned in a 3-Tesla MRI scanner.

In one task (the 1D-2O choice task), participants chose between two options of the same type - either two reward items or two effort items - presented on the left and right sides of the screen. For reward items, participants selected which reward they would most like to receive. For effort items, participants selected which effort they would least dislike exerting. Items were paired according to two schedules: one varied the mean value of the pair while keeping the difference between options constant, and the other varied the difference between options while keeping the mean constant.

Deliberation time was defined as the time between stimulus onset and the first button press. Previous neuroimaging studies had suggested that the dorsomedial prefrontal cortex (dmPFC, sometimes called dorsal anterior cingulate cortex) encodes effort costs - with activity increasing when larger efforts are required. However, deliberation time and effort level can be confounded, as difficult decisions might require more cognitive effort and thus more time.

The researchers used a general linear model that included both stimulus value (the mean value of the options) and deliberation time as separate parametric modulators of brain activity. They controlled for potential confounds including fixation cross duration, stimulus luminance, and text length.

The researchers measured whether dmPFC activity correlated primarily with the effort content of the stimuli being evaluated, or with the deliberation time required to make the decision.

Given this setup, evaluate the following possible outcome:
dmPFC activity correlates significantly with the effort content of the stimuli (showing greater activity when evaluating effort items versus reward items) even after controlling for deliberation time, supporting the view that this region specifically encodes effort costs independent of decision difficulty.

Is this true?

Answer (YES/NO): NO